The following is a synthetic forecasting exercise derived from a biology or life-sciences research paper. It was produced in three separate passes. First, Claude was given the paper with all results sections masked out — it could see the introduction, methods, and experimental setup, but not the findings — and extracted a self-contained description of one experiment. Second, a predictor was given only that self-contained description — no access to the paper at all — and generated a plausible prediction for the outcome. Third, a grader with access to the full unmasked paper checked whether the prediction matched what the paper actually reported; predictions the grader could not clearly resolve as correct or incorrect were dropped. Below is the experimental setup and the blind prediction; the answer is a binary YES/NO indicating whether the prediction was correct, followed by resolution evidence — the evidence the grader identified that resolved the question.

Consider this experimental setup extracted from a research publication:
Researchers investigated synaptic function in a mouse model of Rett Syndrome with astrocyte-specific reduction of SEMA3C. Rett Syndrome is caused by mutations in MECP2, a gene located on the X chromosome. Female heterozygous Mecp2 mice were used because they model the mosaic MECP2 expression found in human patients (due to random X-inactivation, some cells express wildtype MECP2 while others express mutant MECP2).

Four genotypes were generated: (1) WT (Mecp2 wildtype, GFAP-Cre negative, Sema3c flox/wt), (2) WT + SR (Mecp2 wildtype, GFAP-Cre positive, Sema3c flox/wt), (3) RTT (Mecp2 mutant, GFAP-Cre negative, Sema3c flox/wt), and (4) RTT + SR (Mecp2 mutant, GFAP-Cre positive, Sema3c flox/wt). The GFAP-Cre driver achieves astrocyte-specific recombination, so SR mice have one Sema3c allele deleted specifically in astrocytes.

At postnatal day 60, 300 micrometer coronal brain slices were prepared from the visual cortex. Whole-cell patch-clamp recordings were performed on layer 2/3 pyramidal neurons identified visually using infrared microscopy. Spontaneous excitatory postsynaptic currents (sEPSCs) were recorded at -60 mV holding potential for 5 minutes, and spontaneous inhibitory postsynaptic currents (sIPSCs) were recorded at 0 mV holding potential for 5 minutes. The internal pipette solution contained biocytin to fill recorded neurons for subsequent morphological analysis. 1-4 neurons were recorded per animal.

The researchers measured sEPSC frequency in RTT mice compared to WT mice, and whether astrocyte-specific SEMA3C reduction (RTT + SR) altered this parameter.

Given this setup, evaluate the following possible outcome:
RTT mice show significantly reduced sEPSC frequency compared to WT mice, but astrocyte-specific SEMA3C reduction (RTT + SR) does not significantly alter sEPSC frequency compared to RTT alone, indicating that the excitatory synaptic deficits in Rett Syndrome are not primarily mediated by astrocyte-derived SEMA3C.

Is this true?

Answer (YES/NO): NO